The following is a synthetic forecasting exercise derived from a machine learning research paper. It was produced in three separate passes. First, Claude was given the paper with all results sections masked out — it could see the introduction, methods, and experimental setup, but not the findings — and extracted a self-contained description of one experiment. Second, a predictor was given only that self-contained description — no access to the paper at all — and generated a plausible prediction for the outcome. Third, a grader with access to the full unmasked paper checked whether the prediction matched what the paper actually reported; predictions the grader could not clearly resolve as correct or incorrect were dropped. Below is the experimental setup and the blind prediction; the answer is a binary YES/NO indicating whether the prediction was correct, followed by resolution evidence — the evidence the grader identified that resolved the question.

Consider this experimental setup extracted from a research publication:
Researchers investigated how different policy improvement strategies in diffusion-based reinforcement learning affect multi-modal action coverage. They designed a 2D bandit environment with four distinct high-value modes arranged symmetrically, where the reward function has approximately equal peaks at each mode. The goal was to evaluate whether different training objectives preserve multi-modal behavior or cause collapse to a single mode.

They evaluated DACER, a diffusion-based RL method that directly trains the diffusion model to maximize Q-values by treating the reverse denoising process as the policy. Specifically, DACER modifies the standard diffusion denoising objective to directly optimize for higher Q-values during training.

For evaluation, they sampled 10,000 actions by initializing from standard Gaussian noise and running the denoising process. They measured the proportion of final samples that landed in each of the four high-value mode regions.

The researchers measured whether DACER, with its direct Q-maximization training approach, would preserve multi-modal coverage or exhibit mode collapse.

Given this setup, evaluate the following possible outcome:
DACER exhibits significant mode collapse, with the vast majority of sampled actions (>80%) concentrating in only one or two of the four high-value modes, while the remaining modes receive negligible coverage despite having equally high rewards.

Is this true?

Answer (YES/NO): YES